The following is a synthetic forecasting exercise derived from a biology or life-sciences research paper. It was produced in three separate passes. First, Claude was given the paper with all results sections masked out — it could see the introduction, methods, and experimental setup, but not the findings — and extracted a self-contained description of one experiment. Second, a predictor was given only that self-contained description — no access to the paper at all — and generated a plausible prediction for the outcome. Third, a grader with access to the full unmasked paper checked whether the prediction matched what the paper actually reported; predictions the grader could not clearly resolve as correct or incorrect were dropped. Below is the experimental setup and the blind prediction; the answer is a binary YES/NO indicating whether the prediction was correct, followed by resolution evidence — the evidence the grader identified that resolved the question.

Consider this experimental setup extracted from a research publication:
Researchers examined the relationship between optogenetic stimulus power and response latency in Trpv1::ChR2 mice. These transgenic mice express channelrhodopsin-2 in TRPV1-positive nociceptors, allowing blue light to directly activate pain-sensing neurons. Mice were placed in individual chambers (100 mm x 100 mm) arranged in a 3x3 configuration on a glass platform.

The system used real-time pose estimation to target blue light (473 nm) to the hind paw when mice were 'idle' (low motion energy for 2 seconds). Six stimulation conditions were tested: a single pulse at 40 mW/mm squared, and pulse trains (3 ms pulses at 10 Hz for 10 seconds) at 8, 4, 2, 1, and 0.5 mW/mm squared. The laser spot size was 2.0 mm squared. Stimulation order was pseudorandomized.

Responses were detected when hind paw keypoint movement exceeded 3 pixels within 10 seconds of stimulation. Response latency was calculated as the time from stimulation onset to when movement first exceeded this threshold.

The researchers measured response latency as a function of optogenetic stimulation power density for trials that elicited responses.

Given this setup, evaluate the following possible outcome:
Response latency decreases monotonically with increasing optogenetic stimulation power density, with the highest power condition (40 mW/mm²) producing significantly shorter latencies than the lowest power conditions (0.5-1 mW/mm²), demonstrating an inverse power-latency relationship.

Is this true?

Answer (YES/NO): YES